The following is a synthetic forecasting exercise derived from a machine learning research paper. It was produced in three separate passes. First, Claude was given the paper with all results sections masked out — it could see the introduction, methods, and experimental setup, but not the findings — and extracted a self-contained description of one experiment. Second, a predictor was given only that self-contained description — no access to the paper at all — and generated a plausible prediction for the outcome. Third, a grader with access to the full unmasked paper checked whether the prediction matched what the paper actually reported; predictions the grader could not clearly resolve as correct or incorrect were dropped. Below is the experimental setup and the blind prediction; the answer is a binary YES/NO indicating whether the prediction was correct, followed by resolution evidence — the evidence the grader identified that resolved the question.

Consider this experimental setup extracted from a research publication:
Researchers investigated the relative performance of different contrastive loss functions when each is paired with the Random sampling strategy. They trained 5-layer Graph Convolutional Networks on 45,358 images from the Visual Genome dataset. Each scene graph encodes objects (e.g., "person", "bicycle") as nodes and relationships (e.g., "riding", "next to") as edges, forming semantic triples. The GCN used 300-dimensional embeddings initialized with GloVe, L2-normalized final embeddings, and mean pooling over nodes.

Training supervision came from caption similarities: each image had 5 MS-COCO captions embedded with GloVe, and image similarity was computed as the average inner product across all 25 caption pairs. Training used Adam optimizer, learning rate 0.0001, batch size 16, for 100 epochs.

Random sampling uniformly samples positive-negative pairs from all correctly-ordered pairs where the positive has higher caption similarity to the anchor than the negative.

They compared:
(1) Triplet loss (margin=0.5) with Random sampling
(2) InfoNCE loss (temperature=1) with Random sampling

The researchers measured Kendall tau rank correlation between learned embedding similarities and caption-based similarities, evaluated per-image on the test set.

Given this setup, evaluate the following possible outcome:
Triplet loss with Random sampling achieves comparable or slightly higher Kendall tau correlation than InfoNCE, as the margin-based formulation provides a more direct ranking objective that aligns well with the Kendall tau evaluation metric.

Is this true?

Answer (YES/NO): NO